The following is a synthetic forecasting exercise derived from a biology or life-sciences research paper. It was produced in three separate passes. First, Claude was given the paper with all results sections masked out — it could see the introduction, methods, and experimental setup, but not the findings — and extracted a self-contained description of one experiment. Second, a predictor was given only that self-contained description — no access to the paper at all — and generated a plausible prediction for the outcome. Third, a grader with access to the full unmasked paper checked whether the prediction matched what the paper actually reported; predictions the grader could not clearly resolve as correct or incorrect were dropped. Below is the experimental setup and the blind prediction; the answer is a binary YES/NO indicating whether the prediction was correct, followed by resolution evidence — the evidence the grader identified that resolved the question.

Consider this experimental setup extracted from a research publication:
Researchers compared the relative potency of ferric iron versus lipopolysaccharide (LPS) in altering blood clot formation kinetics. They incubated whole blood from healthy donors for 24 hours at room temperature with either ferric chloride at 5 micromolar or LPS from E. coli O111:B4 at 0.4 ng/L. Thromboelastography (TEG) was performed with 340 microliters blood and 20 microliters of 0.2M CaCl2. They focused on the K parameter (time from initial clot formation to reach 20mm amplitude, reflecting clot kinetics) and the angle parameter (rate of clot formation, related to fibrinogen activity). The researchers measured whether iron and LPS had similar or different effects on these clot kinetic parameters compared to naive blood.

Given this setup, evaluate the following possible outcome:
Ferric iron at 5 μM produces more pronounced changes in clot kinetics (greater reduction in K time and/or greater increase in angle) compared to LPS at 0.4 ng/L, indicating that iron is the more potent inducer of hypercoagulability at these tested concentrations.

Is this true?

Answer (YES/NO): NO